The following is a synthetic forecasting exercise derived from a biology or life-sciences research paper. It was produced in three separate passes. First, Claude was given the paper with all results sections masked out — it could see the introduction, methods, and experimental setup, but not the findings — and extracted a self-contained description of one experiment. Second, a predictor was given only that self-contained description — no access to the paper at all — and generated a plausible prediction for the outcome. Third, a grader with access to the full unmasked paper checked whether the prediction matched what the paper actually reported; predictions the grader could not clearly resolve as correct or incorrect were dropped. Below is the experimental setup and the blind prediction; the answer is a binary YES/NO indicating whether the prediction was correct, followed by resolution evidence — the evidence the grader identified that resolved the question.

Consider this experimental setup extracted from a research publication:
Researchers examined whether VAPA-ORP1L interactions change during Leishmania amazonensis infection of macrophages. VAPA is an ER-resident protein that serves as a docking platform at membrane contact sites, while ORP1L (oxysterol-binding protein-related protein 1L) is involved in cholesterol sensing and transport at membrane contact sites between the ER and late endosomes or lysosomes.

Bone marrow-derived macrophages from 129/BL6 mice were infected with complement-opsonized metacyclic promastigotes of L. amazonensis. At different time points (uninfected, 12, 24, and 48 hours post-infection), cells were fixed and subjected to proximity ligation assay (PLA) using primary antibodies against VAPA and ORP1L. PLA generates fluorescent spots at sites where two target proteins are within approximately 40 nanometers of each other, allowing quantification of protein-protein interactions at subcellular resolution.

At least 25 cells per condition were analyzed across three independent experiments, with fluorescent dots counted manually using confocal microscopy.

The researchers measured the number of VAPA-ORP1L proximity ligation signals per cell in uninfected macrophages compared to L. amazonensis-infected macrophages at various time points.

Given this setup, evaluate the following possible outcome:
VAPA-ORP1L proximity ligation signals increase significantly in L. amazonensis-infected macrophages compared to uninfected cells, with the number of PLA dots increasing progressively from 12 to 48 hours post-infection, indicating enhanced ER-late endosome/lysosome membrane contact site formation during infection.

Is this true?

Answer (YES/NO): NO